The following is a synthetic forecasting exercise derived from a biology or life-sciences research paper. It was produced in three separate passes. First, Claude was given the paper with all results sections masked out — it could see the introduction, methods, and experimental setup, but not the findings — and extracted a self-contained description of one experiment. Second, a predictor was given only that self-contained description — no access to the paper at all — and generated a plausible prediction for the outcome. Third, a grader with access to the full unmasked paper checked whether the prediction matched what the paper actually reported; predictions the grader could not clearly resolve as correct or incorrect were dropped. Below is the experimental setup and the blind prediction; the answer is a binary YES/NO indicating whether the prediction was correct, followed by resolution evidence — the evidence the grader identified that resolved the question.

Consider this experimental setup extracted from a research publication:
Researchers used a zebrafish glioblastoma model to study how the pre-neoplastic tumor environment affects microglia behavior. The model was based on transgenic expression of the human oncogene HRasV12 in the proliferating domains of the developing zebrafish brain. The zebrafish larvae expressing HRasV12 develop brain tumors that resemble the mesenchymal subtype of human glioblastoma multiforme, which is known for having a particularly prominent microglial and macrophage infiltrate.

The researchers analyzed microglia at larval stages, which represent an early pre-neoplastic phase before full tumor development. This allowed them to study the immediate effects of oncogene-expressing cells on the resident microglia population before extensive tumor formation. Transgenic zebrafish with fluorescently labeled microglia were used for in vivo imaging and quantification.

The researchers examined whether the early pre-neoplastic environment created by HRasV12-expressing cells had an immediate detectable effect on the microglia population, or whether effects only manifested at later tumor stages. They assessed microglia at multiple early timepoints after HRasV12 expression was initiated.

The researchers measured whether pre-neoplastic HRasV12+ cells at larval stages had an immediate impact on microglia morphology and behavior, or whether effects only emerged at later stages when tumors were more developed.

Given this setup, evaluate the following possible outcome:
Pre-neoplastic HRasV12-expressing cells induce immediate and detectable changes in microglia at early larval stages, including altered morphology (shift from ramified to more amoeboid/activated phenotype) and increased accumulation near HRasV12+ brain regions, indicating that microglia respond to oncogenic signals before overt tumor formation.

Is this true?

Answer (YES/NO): NO